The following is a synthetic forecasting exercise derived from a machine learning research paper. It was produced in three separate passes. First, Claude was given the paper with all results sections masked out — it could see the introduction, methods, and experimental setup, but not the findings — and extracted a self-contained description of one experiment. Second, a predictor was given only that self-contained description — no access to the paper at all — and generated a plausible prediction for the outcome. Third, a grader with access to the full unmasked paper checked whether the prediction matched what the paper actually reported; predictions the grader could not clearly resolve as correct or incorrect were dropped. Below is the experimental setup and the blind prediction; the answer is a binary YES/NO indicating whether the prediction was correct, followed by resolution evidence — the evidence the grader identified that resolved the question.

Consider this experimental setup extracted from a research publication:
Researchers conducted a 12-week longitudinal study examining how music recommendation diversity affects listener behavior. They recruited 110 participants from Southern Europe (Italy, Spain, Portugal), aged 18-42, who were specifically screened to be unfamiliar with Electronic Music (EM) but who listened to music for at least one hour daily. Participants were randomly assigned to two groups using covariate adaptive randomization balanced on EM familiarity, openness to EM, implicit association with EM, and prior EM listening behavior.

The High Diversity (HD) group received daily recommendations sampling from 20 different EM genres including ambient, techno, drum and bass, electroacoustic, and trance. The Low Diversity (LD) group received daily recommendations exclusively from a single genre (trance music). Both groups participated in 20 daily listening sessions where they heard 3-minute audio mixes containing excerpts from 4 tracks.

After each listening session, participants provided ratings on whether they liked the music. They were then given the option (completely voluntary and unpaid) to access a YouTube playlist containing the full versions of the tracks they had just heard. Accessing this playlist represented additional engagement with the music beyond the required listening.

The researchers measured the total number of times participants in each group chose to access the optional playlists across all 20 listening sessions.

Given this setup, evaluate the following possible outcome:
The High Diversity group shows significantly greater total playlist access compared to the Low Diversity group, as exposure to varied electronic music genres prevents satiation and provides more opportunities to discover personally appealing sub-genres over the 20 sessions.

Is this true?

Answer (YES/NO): YES